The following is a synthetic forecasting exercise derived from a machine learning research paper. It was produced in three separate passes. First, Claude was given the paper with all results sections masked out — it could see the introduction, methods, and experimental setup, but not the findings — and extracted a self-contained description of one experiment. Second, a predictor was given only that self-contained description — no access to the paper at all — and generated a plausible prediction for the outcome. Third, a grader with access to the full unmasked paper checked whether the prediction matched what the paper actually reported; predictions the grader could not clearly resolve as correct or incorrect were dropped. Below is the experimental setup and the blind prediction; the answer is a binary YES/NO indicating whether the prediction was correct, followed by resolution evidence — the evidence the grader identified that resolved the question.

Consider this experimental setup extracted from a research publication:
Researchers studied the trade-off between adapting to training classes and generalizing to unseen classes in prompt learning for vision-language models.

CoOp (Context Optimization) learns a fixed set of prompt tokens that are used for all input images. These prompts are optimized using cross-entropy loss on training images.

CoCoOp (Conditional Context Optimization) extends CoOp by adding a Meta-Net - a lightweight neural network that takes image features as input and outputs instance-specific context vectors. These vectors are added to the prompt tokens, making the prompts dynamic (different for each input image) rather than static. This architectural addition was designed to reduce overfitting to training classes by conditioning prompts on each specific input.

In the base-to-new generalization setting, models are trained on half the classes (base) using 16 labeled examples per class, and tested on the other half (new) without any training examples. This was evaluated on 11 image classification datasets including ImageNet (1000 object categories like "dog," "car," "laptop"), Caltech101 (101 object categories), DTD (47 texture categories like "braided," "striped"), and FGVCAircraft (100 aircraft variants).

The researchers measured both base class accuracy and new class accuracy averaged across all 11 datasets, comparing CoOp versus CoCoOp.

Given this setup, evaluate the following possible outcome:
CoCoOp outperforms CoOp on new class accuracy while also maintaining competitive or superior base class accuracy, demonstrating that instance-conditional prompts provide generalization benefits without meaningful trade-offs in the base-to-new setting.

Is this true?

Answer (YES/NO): NO